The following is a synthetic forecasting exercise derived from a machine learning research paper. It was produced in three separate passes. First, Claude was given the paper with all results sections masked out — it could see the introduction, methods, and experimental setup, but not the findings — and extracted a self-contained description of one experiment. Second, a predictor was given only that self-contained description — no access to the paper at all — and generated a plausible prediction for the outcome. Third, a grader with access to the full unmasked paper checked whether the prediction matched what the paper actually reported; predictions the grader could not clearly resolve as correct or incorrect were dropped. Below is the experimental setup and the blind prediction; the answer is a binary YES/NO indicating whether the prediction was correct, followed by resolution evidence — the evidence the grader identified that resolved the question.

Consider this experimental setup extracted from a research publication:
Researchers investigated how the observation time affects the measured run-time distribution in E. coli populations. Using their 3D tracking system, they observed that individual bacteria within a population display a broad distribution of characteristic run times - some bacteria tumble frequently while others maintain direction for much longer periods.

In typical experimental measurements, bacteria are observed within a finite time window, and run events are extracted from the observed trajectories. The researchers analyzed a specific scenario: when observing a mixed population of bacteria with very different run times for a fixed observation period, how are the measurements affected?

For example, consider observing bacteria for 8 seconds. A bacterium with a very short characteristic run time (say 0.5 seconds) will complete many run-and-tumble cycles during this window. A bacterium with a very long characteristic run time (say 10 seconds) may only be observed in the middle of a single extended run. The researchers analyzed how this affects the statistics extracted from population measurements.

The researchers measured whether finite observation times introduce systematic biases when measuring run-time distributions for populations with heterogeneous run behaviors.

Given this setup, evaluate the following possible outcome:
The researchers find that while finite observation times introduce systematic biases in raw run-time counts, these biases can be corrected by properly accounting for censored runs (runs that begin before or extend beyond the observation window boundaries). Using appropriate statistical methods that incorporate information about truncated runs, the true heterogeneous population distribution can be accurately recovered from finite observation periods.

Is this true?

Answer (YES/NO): NO